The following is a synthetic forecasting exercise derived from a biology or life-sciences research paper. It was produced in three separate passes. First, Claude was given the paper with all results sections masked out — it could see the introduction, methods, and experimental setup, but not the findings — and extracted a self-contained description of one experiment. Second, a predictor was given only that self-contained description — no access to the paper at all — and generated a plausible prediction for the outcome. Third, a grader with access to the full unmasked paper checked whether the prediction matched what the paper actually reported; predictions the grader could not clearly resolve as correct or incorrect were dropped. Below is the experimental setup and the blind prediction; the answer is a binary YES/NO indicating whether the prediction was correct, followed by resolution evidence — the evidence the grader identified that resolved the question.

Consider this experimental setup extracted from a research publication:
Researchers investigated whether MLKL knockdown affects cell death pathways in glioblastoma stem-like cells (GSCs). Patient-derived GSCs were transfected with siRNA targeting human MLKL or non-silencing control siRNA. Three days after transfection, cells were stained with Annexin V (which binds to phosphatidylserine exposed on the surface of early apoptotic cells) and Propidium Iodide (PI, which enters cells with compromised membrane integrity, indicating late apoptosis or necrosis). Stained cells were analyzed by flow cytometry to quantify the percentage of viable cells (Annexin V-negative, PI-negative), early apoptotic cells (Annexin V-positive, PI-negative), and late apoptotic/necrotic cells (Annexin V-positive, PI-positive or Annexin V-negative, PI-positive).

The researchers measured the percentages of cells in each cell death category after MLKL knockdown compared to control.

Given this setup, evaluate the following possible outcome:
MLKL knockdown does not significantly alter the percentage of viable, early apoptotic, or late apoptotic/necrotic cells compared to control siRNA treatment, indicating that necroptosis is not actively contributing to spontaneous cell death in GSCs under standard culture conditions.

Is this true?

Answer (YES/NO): NO